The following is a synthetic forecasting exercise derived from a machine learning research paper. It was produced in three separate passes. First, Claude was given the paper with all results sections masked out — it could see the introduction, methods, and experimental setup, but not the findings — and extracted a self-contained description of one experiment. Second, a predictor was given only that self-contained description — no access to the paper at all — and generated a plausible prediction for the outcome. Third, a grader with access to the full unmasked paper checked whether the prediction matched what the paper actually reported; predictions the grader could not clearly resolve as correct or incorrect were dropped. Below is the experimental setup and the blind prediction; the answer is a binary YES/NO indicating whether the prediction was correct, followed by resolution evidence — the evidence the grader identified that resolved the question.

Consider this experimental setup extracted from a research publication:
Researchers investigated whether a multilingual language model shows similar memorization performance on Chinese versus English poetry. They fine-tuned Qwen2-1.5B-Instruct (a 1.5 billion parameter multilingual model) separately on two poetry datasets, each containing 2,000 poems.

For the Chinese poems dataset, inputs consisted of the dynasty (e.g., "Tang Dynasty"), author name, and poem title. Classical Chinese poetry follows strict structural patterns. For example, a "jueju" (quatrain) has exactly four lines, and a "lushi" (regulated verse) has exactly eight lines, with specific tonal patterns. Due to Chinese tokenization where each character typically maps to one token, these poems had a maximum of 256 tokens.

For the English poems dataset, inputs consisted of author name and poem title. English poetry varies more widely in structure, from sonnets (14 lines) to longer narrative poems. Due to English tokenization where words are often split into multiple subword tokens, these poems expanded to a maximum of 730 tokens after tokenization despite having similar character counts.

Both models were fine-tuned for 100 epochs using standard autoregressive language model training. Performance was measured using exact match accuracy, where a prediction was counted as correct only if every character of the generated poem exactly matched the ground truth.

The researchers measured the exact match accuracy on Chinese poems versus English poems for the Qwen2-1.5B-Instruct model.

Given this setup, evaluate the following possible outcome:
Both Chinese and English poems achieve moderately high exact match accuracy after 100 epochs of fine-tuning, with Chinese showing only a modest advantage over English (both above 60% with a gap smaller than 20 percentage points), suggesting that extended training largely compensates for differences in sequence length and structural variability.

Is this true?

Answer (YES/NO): NO